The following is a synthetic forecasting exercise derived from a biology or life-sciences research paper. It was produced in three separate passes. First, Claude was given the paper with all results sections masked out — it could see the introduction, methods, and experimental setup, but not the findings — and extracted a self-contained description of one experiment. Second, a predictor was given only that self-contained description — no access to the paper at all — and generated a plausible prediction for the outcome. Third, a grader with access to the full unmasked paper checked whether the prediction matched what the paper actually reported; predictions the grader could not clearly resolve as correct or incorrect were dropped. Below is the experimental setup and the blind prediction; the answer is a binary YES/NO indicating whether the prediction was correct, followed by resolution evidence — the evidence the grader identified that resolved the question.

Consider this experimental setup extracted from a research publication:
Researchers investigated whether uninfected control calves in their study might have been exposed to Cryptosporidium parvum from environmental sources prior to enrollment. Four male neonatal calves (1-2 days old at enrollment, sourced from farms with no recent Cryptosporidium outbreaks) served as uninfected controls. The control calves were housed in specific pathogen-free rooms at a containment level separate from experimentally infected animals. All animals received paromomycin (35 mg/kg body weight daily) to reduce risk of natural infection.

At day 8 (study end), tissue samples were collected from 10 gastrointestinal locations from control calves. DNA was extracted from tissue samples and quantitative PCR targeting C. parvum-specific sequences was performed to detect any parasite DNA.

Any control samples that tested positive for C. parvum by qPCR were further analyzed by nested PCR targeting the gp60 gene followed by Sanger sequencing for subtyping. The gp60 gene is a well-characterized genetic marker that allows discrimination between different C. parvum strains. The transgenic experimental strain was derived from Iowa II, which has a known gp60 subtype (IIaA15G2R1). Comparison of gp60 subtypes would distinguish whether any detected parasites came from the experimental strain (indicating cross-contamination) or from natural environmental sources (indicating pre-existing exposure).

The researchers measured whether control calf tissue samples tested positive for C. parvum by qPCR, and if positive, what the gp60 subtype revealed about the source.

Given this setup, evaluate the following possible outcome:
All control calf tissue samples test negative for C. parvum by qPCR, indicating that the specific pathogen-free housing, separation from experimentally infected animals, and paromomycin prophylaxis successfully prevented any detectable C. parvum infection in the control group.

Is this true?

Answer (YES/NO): NO